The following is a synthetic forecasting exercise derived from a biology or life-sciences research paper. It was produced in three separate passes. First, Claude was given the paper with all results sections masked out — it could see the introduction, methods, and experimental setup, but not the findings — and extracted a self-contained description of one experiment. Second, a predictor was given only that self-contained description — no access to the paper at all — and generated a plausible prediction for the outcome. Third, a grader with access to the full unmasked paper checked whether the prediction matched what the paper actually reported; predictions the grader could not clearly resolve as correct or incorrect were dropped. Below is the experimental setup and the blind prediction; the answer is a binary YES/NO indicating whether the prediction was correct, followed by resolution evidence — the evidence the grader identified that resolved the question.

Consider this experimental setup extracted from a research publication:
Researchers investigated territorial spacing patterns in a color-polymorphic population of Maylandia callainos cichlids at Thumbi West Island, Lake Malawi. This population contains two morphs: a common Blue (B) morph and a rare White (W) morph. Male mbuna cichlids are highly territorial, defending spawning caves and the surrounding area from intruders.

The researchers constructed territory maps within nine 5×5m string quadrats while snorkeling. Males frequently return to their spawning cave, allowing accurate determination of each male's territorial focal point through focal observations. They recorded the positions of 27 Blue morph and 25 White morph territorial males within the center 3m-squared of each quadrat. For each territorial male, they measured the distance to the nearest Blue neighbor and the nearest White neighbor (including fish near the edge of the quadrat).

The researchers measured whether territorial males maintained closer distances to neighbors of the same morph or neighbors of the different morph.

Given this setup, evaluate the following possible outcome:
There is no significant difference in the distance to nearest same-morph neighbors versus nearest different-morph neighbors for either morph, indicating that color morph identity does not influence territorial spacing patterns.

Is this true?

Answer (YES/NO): NO